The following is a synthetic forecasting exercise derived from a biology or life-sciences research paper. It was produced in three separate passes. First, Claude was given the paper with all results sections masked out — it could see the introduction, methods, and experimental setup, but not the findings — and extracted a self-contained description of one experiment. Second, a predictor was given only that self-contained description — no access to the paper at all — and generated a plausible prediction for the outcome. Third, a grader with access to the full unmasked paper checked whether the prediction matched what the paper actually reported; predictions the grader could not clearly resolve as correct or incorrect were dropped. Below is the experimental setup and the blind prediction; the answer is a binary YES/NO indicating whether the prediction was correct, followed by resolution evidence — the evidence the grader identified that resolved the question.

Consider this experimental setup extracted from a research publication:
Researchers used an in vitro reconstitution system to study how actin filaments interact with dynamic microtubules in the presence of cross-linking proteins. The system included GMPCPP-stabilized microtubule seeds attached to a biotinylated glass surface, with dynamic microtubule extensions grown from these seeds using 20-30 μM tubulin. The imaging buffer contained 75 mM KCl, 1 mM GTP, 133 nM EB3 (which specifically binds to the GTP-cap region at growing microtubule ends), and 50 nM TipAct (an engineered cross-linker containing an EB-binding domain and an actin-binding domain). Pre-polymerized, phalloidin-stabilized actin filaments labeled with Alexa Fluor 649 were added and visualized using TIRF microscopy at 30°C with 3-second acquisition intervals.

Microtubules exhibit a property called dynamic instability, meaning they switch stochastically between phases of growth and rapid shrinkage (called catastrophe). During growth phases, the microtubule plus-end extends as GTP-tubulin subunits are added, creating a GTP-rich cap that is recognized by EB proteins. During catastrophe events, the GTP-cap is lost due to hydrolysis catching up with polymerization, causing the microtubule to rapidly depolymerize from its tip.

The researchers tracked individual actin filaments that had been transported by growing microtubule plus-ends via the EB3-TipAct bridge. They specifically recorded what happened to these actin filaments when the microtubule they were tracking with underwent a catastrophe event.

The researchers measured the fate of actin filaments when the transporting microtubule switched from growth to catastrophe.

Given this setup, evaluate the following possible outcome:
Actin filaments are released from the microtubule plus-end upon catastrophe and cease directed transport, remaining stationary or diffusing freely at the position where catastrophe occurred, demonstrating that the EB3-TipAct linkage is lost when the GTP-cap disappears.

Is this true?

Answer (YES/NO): NO